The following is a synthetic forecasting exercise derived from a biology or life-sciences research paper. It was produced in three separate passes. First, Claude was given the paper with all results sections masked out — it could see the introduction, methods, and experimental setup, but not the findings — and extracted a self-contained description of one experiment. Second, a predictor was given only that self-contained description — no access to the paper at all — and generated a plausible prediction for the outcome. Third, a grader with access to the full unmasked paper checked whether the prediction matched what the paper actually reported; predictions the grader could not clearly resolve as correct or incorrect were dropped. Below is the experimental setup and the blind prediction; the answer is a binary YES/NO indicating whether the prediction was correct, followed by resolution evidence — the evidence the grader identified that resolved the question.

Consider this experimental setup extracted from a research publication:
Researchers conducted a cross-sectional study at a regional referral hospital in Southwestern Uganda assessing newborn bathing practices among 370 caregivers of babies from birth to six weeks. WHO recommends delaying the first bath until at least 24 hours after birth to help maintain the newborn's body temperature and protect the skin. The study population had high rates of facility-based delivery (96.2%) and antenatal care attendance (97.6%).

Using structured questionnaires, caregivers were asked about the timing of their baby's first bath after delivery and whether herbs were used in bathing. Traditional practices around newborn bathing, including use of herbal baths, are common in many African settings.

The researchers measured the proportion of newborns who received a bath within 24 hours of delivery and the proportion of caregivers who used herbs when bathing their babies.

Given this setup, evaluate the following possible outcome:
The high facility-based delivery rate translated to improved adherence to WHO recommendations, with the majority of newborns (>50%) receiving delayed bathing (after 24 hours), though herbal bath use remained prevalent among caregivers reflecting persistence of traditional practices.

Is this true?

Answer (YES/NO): YES